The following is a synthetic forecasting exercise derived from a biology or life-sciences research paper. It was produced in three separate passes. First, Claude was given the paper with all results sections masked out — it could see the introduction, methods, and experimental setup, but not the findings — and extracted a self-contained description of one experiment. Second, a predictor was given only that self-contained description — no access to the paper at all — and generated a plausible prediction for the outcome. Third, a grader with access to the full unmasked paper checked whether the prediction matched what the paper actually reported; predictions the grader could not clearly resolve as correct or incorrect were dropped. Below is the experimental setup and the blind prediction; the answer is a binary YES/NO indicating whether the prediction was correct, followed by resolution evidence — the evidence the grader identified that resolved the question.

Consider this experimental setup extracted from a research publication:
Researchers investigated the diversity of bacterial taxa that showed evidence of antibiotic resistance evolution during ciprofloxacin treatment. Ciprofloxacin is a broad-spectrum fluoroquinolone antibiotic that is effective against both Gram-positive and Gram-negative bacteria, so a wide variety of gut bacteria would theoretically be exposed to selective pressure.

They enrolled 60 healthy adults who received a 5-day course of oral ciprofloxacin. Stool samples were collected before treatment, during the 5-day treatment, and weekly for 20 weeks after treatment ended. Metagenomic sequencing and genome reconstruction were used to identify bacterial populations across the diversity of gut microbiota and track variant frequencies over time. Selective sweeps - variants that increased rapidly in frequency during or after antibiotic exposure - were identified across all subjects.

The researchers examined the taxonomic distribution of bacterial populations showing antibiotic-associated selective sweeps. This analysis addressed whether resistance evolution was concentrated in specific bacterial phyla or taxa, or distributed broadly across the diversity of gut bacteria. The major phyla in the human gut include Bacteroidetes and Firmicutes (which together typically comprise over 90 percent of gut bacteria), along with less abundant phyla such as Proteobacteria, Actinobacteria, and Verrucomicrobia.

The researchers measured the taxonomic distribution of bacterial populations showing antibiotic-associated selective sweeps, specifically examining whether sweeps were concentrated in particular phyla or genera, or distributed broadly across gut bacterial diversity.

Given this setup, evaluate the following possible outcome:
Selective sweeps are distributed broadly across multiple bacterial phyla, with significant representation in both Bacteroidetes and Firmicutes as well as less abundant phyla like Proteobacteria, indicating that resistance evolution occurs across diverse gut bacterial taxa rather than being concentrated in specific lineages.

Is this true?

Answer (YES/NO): YES